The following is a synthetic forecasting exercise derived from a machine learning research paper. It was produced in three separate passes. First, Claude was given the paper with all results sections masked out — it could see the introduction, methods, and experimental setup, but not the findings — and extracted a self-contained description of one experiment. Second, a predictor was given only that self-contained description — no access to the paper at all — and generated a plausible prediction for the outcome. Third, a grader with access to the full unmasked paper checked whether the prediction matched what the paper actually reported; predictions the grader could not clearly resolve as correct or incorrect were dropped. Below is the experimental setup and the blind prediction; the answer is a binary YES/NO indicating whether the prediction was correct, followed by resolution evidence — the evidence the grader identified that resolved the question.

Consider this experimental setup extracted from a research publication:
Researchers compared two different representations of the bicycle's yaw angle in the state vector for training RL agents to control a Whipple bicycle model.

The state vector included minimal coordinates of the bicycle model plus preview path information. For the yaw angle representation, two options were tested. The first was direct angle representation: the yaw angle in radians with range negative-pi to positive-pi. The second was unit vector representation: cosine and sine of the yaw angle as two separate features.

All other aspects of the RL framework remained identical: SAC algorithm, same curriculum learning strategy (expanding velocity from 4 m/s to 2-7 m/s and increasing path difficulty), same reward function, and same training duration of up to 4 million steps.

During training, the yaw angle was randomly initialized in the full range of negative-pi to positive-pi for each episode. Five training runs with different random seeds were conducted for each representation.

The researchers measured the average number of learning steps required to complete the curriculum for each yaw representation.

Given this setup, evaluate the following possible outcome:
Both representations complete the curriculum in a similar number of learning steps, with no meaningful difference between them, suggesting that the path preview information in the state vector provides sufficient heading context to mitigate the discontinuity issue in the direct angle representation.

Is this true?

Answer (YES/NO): YES